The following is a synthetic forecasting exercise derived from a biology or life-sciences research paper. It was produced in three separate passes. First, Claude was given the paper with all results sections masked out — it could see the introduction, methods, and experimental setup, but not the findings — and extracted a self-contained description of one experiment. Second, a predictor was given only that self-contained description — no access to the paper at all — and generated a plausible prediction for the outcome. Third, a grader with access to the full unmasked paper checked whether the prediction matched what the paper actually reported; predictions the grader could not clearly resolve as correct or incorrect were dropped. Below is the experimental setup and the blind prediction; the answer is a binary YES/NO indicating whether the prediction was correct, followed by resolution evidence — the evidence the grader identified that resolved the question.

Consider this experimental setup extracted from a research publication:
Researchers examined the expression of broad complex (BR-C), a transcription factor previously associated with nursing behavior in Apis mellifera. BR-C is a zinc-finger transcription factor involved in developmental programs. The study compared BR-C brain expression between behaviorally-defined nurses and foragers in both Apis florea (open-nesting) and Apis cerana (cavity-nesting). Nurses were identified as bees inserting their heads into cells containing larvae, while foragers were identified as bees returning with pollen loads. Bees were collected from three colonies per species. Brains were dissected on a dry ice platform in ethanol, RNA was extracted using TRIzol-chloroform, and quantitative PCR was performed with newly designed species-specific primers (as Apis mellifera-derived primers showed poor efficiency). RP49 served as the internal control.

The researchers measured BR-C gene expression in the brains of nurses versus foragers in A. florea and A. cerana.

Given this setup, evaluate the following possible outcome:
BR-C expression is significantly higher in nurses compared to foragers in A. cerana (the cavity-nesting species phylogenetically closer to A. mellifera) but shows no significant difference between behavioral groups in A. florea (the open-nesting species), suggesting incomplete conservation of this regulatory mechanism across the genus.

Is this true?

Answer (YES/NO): NO